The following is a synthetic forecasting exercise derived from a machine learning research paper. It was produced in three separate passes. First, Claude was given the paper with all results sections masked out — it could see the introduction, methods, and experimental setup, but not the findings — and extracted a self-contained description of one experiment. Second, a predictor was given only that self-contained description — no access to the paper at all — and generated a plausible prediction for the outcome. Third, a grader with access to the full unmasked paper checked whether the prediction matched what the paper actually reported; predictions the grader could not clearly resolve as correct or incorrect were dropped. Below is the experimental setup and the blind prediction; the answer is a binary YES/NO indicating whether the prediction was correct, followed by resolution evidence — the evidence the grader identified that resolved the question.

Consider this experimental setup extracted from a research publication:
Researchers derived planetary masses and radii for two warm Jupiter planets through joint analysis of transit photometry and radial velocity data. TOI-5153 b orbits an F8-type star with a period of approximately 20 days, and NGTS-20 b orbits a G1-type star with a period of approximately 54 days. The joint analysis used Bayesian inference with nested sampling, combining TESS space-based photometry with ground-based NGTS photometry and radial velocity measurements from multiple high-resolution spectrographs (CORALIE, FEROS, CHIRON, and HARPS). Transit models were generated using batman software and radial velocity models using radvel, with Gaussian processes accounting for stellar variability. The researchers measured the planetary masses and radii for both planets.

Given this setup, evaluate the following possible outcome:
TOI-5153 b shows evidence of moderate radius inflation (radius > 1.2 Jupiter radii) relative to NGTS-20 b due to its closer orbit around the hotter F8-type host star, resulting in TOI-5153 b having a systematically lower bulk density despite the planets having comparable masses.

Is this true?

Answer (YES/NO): NO